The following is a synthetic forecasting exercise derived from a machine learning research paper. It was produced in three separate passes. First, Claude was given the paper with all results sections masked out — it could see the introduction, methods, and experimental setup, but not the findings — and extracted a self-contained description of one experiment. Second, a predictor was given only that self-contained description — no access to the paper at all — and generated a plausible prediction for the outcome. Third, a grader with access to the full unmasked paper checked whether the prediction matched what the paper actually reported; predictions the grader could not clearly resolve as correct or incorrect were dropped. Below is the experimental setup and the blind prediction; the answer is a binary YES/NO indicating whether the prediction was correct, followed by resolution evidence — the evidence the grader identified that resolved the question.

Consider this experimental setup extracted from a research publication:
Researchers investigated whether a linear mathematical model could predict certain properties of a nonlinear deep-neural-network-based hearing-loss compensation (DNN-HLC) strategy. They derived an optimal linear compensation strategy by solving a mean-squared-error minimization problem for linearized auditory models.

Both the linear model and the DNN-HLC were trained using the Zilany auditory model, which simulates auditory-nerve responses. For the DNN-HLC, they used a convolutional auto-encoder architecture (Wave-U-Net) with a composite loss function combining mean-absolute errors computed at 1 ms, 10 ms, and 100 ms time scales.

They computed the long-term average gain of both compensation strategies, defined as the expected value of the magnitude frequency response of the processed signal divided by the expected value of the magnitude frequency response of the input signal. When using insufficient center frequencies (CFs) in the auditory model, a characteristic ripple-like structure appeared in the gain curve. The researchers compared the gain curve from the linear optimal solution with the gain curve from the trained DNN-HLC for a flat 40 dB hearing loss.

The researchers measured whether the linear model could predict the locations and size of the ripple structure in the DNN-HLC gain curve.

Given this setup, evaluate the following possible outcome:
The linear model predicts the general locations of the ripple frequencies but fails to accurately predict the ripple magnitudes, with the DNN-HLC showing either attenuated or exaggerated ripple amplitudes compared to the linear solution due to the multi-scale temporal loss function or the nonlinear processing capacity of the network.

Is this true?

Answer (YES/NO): NO